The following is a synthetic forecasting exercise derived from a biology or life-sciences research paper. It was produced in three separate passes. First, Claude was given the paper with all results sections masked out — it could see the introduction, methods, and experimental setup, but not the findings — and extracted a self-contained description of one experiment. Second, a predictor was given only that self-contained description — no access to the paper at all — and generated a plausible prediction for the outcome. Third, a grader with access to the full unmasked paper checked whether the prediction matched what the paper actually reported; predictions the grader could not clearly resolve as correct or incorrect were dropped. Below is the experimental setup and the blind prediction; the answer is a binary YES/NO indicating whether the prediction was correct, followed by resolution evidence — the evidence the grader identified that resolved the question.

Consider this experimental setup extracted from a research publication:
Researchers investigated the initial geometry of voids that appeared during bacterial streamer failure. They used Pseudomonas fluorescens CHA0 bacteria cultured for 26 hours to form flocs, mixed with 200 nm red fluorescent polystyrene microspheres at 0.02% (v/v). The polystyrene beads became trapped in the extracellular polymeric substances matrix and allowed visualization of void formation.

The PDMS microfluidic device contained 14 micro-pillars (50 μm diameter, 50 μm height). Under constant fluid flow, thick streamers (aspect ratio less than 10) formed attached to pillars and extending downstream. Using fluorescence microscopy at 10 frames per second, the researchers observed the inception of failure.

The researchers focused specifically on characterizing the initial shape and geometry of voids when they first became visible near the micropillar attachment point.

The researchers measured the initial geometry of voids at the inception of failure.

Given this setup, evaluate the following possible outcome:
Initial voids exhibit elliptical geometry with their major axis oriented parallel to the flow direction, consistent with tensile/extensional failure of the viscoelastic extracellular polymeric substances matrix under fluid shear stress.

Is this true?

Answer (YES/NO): NO